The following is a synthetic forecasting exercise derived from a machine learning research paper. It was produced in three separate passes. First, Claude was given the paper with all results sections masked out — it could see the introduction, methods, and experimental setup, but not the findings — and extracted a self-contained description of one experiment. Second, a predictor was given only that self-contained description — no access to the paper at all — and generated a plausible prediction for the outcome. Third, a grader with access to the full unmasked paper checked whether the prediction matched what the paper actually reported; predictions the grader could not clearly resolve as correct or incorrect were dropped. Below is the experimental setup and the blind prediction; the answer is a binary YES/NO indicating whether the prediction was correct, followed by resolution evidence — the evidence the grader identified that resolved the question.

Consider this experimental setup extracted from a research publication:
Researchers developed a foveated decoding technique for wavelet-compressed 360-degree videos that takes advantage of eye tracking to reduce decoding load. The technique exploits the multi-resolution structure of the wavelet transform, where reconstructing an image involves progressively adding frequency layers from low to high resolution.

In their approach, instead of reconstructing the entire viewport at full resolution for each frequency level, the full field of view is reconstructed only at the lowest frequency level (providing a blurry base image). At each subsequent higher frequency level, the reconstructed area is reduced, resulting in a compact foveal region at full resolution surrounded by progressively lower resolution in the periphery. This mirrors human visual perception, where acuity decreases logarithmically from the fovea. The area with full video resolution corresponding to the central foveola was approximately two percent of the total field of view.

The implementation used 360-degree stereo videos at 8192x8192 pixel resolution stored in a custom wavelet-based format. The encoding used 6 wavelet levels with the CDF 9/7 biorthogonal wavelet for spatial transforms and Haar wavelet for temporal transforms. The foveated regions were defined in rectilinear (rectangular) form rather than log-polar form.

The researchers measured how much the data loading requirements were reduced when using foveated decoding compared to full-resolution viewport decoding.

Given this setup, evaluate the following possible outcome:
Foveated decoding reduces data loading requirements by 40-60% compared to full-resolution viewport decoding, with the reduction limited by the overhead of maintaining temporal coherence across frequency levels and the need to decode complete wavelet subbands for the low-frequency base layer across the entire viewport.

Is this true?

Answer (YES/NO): NO